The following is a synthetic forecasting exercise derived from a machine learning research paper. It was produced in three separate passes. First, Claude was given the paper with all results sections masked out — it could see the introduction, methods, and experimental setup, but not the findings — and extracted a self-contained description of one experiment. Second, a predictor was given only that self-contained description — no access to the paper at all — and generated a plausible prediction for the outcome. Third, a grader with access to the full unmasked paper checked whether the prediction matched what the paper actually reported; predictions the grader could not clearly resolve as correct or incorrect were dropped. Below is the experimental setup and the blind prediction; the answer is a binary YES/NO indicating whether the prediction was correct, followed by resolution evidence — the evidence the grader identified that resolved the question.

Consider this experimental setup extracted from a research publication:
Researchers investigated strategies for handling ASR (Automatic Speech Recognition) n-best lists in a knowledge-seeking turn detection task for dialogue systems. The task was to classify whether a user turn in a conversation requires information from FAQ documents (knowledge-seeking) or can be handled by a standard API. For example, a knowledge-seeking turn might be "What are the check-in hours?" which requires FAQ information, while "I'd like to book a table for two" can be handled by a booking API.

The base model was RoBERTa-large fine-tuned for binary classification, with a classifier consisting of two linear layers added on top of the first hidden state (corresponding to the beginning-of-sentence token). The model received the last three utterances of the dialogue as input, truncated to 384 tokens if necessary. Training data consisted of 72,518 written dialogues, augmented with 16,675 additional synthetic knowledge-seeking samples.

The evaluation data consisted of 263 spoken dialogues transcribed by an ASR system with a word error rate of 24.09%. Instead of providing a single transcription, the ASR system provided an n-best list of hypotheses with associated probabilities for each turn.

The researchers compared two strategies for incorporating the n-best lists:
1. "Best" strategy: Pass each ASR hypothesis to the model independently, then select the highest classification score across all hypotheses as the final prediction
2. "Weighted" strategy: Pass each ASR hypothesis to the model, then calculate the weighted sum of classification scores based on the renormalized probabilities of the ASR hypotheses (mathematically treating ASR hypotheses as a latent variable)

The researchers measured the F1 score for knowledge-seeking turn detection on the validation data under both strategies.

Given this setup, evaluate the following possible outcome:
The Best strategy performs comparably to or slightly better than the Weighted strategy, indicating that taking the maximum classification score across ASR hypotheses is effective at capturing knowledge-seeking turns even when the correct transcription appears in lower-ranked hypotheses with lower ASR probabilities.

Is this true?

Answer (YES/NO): YES